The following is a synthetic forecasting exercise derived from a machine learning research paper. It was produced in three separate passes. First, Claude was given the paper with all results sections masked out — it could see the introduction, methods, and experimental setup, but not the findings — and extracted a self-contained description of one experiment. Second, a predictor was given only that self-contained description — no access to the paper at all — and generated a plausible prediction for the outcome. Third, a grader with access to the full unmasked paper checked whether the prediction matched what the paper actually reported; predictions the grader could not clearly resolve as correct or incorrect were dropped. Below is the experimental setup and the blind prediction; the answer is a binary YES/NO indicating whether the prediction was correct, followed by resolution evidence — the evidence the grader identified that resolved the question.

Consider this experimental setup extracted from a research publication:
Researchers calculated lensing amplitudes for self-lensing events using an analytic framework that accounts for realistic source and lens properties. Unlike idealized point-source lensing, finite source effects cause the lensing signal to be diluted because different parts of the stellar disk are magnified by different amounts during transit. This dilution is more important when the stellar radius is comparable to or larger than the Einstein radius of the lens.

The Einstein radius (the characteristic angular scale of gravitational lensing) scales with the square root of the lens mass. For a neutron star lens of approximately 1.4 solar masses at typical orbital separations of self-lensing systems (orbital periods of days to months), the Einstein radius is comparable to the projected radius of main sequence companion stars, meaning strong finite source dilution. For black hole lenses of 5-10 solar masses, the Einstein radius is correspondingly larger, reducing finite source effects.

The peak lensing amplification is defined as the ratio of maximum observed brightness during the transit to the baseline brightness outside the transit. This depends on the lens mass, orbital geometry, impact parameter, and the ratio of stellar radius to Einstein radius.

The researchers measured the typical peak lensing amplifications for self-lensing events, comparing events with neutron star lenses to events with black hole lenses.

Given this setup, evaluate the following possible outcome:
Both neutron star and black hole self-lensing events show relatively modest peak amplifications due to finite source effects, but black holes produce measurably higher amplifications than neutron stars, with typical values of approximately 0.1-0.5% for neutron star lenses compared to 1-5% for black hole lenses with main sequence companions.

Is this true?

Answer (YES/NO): NO